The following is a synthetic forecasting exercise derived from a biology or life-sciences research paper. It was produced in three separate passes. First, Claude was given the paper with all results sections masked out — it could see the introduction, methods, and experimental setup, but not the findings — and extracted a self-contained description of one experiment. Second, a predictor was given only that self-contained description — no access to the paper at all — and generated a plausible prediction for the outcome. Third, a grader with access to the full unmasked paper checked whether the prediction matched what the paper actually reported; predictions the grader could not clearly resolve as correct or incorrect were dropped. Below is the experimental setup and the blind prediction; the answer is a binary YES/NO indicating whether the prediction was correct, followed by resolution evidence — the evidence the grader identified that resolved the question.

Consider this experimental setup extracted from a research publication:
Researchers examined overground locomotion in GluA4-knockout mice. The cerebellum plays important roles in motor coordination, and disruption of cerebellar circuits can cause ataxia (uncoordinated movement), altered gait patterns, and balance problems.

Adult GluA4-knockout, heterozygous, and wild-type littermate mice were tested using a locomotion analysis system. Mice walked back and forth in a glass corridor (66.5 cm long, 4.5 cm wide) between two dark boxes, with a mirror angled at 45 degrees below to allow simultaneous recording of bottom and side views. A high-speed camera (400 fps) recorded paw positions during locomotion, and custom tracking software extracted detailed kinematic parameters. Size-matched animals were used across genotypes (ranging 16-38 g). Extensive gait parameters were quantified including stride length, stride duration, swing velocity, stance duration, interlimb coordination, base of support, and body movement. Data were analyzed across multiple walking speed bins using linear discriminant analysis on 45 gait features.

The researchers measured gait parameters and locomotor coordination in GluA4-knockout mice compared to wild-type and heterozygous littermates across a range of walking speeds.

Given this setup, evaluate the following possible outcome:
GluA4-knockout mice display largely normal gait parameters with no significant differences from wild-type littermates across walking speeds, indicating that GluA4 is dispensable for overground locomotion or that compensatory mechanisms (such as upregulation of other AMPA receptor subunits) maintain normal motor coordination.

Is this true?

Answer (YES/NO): YES